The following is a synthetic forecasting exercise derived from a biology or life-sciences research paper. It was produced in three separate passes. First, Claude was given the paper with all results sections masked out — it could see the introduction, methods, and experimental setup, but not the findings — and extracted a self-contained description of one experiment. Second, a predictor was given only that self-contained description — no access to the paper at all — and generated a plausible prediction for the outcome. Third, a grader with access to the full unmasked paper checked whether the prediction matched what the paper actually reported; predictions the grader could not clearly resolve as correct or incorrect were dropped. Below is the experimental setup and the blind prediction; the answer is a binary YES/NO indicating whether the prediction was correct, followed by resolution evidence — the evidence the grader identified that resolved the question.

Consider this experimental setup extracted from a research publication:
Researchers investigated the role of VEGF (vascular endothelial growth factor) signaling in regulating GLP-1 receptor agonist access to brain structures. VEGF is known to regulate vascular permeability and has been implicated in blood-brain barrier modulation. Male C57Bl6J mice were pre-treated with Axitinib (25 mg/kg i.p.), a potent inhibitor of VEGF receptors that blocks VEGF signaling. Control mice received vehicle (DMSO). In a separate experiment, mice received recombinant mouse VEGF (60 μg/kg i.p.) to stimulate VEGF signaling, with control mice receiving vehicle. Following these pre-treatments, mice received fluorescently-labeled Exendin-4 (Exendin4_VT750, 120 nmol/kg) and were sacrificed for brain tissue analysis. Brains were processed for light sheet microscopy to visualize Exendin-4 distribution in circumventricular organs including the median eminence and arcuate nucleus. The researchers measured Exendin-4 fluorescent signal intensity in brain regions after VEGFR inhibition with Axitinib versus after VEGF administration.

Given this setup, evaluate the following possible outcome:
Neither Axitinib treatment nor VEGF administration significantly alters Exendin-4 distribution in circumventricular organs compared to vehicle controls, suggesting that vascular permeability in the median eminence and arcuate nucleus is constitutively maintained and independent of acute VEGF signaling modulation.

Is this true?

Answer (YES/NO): NO